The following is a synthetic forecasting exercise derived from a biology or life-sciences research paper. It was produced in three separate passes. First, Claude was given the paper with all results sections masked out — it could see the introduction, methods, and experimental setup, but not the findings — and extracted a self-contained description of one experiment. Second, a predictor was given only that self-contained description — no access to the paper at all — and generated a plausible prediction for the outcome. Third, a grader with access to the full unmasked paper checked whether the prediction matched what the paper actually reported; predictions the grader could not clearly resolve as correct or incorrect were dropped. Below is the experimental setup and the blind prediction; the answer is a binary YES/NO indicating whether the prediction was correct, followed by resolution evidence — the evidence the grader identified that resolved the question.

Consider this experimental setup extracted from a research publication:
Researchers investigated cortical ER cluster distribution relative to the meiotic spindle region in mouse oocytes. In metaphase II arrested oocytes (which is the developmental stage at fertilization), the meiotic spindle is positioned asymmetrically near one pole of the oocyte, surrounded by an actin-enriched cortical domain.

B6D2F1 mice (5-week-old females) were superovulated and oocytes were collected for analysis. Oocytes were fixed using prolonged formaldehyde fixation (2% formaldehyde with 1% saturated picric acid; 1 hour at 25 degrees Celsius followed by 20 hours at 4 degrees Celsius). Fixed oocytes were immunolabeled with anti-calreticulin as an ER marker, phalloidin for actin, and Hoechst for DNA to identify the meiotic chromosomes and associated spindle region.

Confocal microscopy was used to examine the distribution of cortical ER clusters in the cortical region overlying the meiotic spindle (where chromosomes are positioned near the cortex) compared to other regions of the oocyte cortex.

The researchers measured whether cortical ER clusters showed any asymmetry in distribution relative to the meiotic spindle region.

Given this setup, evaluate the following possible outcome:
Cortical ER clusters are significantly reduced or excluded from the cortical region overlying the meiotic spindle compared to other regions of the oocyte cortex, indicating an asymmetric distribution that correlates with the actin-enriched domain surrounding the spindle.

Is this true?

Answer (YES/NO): YES